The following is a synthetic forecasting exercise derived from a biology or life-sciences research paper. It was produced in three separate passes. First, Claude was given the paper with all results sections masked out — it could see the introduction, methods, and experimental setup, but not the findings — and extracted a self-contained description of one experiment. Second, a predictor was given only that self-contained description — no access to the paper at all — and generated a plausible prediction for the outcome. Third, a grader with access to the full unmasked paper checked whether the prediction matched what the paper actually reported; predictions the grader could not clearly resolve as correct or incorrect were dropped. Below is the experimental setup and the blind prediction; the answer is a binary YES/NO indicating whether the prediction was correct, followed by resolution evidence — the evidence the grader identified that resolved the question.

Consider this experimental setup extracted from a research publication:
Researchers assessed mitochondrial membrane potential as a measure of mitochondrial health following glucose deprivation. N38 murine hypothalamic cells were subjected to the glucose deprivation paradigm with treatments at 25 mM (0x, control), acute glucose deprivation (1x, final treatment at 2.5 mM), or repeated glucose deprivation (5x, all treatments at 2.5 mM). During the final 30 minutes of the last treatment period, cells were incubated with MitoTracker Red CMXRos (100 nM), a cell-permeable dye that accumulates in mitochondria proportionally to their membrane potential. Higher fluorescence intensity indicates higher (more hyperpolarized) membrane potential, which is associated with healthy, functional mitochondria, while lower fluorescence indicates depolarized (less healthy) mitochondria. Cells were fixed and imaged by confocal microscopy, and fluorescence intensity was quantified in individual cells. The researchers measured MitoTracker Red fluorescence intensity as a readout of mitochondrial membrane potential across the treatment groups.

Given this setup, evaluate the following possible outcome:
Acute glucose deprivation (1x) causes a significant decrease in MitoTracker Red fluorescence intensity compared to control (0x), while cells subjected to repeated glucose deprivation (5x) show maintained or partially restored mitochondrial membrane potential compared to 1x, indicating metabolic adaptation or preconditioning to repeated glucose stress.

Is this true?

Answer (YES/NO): YES